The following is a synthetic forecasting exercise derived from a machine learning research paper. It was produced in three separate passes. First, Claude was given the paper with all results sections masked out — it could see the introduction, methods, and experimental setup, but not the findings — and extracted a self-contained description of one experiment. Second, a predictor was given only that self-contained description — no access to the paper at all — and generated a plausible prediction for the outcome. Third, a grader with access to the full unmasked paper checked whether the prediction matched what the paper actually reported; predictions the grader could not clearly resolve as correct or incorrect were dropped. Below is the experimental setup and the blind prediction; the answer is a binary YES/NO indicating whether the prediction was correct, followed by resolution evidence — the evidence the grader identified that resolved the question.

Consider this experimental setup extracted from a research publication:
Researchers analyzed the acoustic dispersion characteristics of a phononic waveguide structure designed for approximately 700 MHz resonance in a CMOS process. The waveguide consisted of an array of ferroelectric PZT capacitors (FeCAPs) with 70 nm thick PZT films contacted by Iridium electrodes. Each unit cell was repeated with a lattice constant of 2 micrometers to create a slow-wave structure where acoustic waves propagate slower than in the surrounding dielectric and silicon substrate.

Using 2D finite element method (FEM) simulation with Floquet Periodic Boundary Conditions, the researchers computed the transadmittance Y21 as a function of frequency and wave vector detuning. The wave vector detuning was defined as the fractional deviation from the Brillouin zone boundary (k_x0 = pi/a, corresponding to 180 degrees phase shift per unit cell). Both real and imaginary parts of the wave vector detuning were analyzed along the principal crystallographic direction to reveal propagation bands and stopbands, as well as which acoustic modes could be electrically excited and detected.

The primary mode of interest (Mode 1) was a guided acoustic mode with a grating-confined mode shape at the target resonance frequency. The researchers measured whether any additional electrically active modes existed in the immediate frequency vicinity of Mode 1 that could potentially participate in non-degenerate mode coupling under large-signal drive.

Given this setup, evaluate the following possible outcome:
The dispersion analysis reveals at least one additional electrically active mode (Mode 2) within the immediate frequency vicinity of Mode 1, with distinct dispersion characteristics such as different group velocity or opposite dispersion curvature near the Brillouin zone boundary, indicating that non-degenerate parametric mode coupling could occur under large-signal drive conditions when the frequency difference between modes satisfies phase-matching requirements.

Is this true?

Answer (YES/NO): NO